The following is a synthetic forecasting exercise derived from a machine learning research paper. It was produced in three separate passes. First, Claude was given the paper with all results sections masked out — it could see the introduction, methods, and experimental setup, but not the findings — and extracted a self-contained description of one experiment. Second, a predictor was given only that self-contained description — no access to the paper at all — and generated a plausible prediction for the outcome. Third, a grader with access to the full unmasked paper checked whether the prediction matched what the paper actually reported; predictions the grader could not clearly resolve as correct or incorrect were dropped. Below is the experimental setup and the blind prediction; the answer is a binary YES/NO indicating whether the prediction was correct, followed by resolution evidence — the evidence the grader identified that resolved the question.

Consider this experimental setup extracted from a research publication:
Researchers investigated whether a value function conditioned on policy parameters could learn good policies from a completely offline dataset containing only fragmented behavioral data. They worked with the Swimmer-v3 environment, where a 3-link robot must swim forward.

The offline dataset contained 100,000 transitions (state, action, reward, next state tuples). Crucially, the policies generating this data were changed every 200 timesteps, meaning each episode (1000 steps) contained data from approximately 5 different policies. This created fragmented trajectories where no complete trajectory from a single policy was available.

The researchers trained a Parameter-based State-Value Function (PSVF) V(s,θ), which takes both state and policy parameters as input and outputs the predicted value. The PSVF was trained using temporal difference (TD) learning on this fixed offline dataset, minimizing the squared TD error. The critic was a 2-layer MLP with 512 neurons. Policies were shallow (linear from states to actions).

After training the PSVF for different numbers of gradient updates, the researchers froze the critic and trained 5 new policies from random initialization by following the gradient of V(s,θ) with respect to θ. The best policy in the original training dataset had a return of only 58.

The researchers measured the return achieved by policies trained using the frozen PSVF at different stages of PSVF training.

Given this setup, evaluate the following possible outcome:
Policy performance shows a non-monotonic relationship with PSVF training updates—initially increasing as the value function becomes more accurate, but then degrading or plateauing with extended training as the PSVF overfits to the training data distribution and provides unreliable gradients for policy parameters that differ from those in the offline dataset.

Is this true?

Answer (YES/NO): YES